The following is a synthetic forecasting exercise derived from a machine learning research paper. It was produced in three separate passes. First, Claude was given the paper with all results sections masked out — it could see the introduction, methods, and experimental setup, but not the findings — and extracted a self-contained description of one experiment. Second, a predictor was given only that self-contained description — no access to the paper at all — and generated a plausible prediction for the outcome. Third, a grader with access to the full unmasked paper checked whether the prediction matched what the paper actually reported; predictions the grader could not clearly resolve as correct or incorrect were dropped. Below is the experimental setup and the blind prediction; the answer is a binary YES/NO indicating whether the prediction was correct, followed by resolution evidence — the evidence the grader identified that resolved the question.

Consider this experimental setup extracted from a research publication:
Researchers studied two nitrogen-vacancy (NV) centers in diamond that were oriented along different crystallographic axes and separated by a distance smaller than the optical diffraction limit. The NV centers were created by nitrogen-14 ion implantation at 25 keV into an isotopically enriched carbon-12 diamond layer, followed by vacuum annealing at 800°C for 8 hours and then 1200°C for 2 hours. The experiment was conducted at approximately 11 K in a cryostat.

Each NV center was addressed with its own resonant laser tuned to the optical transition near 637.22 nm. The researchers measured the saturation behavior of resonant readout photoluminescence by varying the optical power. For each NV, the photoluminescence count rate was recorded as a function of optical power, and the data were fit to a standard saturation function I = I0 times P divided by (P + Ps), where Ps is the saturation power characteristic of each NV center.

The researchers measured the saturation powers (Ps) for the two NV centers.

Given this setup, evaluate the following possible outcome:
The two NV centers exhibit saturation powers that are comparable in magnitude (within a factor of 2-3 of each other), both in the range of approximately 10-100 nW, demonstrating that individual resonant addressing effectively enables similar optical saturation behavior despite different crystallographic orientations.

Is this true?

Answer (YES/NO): NO